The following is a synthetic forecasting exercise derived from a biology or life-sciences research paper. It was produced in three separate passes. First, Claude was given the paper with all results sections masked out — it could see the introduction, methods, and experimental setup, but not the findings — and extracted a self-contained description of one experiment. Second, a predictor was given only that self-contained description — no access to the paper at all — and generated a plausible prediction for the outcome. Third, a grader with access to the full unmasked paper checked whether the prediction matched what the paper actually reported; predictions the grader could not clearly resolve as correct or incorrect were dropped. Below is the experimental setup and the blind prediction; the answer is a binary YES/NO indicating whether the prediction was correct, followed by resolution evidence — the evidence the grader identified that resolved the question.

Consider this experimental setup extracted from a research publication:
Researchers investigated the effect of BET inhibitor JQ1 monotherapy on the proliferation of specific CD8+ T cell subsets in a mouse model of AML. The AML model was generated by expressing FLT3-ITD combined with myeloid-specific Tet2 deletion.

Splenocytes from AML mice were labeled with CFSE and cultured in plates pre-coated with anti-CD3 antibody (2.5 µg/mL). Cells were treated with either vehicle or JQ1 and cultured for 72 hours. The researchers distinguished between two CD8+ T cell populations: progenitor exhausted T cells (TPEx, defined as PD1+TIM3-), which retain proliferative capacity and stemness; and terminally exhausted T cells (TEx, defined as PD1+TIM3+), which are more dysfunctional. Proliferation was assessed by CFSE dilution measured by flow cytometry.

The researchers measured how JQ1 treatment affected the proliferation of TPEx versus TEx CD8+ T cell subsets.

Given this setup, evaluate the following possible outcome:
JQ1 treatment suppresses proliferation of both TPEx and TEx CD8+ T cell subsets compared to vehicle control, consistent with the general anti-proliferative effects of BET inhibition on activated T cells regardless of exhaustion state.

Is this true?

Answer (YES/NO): NO